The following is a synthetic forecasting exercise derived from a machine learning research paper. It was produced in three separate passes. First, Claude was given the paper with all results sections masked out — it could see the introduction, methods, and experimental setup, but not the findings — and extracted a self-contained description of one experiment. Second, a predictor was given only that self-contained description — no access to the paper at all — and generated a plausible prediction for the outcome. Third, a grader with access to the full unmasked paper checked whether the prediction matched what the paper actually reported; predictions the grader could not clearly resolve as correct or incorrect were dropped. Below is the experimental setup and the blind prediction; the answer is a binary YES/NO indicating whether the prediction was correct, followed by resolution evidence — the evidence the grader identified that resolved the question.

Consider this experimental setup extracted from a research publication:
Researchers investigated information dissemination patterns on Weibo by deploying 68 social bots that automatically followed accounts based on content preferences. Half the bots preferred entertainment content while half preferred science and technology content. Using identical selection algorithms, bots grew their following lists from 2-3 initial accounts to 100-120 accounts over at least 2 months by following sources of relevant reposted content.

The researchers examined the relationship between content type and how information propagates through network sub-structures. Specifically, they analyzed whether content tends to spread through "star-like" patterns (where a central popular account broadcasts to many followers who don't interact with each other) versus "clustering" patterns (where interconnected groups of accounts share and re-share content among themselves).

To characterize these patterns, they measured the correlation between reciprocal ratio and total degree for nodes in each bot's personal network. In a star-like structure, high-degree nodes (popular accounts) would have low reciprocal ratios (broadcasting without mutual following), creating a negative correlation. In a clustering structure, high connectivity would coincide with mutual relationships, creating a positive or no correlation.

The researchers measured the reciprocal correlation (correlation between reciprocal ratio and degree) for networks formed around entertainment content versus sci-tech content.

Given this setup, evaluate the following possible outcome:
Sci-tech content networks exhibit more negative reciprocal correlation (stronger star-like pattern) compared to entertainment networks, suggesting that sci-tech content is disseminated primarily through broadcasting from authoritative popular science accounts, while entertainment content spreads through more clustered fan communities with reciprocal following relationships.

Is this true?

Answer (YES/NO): NO